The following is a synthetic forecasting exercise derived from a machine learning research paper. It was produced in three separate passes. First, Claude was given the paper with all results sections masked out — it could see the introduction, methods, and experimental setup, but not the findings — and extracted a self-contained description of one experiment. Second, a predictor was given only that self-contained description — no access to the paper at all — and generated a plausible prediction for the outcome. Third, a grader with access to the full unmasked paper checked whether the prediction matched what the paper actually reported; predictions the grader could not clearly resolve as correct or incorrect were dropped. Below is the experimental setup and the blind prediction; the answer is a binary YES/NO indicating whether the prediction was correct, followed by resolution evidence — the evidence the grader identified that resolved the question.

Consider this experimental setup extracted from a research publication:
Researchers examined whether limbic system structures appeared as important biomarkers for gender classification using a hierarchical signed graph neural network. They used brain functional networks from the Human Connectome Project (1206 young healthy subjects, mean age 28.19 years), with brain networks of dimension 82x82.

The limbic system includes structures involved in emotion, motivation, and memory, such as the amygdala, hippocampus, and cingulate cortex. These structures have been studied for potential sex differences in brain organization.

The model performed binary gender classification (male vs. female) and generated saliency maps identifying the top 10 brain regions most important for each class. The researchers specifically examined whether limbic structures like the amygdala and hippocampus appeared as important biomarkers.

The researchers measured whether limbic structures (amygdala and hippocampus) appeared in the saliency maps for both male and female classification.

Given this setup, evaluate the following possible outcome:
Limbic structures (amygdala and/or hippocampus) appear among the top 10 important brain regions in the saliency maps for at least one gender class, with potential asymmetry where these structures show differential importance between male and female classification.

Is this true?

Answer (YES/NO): YES